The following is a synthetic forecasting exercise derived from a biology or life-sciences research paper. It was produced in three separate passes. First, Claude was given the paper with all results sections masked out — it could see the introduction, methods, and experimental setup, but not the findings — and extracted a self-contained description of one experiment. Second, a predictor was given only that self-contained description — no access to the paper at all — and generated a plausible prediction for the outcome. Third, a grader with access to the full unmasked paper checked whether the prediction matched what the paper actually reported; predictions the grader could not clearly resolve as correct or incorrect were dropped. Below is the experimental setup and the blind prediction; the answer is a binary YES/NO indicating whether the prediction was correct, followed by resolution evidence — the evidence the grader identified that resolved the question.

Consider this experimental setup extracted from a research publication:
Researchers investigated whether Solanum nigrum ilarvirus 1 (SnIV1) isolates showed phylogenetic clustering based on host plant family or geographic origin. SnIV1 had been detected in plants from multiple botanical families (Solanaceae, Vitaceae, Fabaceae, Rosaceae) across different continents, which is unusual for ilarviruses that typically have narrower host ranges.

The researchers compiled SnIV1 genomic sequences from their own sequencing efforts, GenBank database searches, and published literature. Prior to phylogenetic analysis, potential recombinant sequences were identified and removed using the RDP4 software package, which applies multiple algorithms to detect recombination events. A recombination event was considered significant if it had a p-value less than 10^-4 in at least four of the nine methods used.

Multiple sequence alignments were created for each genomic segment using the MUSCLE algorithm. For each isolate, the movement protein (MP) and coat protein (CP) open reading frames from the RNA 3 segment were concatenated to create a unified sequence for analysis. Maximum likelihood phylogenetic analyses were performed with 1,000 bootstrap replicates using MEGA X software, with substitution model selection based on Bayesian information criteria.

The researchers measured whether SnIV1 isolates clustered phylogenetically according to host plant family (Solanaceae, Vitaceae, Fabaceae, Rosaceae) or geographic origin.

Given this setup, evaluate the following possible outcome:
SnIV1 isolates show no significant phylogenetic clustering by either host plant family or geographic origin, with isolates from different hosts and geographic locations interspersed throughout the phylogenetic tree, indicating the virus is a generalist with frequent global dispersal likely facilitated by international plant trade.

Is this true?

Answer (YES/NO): NO